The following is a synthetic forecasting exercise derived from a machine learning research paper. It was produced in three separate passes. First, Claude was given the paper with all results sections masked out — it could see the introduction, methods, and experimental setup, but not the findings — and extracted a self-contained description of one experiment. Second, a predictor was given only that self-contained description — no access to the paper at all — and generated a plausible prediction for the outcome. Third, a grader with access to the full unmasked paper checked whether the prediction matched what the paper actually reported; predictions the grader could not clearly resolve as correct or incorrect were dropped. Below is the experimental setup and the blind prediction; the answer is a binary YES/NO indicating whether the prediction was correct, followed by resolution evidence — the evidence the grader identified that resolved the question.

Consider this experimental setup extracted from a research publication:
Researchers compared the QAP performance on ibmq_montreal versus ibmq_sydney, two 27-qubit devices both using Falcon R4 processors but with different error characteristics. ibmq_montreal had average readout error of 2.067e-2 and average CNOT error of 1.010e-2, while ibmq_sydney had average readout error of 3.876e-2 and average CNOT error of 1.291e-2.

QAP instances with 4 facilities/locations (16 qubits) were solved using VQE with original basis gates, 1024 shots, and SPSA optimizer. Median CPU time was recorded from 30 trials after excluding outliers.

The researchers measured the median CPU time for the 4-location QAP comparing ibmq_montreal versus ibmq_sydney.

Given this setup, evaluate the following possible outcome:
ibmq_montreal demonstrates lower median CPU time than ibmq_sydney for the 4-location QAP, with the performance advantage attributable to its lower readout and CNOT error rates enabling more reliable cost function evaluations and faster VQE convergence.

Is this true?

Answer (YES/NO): YES